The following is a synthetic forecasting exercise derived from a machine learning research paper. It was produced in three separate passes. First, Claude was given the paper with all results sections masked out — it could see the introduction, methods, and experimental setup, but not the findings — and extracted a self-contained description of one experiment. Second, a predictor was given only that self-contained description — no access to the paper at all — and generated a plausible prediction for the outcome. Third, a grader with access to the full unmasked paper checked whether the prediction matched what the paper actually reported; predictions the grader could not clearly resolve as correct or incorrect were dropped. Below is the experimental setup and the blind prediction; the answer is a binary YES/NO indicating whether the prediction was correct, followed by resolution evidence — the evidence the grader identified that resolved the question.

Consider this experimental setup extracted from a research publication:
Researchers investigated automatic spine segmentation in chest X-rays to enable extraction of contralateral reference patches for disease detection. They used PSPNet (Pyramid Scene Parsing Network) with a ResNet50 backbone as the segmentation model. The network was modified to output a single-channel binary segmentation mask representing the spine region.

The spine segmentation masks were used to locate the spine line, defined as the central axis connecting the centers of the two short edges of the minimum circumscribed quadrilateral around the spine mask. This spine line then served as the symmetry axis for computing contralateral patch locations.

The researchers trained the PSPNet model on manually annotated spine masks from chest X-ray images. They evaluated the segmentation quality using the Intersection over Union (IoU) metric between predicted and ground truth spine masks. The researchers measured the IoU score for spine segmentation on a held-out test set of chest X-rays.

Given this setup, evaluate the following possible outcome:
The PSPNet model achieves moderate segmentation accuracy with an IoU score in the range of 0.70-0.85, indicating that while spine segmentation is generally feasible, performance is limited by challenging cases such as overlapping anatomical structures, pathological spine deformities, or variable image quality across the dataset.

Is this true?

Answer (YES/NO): NO